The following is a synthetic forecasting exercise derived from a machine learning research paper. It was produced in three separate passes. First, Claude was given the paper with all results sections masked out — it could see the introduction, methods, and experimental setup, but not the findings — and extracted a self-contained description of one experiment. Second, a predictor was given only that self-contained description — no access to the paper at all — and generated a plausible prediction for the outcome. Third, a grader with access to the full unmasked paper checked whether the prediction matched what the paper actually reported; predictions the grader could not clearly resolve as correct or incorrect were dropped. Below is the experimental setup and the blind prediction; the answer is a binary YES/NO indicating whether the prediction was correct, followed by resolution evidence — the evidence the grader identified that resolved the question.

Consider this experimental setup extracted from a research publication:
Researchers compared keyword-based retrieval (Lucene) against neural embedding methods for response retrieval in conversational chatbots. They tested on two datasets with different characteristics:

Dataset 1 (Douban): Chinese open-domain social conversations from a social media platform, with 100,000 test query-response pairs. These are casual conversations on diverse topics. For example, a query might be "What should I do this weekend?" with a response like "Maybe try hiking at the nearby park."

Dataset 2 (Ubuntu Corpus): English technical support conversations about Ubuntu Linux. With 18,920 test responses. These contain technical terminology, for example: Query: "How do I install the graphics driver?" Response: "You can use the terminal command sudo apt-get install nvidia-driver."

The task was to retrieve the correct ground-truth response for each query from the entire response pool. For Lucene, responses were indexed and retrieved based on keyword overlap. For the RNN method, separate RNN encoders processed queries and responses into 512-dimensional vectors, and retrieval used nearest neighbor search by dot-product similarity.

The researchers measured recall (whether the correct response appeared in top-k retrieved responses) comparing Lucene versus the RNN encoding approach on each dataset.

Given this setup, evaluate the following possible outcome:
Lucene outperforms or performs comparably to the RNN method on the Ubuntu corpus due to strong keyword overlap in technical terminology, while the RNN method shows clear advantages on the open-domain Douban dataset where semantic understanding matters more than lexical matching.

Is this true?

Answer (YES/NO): NO